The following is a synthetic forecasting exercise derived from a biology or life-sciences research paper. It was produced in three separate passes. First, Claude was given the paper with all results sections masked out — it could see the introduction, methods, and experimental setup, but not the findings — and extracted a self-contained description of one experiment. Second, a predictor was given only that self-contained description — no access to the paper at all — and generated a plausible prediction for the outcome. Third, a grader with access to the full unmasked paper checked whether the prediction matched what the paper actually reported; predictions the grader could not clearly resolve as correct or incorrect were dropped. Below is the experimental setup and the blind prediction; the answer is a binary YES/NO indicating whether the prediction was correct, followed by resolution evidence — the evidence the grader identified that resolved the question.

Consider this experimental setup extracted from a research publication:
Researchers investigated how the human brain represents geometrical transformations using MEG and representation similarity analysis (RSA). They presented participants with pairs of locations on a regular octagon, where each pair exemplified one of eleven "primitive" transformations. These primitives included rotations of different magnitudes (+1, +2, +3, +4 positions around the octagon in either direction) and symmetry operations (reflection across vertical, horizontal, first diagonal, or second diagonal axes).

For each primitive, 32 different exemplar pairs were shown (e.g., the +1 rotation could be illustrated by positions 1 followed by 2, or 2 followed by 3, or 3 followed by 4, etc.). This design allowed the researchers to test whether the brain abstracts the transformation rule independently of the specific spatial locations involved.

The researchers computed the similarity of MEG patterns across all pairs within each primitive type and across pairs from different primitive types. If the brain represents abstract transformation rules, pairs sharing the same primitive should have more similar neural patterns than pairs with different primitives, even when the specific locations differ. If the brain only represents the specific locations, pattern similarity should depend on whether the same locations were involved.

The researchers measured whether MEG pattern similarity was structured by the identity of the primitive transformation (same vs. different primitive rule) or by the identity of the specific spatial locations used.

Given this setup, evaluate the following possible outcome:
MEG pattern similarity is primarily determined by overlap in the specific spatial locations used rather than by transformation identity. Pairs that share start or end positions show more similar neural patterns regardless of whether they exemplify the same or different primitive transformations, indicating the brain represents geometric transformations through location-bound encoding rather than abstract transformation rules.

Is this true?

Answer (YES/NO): NO